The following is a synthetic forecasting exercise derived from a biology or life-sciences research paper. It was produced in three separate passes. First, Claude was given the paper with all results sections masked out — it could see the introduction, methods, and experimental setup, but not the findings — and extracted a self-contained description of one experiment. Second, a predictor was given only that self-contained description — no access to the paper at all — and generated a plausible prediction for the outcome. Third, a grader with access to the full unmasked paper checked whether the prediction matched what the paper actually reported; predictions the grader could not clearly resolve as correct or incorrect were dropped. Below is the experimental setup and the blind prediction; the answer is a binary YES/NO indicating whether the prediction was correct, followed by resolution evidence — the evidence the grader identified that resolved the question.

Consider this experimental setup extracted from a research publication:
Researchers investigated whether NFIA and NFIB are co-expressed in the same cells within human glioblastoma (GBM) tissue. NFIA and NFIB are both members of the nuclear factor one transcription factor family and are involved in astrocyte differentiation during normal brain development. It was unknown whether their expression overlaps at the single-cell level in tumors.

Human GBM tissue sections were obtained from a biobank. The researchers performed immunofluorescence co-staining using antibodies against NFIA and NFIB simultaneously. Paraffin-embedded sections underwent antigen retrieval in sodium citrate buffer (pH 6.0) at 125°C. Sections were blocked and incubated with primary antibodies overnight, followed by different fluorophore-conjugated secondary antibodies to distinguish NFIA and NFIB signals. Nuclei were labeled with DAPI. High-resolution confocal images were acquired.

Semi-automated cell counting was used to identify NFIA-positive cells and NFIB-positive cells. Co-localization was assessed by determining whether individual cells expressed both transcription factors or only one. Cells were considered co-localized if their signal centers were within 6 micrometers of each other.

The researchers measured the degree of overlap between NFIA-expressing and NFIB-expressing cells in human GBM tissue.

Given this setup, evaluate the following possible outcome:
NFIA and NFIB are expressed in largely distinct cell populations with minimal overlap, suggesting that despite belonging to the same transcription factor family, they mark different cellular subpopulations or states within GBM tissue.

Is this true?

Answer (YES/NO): NO